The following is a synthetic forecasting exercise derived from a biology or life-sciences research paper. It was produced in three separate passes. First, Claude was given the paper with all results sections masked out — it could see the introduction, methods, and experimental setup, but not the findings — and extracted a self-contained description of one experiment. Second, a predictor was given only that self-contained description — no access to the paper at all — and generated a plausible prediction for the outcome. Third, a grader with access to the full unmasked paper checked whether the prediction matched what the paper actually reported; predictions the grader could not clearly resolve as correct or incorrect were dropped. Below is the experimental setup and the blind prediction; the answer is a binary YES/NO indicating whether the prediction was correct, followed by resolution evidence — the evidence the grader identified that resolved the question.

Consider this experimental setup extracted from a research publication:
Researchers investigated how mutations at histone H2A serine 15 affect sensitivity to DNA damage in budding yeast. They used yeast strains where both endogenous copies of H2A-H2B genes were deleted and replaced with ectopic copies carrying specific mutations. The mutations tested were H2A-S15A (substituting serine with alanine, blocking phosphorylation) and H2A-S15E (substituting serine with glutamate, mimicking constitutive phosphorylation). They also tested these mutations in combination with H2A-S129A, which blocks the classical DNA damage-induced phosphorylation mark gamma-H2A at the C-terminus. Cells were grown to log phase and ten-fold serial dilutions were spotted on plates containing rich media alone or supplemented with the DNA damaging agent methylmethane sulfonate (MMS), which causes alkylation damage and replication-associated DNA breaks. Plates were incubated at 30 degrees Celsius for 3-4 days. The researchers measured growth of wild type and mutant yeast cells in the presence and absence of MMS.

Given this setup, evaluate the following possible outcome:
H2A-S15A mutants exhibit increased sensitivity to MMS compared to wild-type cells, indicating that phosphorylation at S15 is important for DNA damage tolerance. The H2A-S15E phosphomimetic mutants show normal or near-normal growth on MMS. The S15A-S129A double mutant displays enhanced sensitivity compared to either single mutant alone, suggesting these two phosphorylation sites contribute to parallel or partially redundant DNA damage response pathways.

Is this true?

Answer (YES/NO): NO